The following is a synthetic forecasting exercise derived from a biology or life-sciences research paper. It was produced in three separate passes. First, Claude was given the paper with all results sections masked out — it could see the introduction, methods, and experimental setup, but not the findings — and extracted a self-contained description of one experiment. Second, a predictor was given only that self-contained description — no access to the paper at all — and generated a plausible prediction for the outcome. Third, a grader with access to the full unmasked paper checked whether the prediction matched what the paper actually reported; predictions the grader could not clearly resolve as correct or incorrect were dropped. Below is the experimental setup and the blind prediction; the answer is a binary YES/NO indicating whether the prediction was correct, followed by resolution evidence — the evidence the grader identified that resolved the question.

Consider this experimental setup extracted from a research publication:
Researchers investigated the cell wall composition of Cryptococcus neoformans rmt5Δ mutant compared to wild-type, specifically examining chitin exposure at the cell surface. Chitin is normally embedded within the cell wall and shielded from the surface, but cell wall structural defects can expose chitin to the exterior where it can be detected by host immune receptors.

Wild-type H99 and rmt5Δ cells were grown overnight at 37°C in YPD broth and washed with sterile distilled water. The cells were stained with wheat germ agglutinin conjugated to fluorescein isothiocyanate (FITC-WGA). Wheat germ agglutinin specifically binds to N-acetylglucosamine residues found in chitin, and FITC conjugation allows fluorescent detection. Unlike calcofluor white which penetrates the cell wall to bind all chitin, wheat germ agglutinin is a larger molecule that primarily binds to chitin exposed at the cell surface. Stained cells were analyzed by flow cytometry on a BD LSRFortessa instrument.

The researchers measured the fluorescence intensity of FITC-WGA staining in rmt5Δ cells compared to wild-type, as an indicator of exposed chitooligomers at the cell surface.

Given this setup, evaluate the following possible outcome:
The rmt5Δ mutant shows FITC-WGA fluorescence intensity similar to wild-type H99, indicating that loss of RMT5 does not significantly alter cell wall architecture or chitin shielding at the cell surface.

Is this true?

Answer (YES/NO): NO